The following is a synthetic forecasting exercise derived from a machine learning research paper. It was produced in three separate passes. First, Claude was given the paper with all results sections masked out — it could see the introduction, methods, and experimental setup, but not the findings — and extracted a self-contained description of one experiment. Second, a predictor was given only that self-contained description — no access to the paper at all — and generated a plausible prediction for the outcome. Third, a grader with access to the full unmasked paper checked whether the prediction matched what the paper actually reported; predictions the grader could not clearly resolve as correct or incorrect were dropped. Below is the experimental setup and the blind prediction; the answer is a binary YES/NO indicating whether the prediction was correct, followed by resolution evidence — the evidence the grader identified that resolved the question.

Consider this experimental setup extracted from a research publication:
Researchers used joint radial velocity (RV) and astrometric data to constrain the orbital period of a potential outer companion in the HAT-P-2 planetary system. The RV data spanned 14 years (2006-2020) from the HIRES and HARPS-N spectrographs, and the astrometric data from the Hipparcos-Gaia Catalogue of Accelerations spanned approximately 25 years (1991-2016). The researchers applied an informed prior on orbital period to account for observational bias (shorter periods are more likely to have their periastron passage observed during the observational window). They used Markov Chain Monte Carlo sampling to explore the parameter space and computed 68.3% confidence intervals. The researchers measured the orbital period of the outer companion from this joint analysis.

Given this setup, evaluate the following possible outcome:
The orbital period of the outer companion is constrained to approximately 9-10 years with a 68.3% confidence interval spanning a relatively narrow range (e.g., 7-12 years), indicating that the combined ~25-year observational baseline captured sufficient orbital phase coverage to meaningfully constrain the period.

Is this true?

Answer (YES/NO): NO